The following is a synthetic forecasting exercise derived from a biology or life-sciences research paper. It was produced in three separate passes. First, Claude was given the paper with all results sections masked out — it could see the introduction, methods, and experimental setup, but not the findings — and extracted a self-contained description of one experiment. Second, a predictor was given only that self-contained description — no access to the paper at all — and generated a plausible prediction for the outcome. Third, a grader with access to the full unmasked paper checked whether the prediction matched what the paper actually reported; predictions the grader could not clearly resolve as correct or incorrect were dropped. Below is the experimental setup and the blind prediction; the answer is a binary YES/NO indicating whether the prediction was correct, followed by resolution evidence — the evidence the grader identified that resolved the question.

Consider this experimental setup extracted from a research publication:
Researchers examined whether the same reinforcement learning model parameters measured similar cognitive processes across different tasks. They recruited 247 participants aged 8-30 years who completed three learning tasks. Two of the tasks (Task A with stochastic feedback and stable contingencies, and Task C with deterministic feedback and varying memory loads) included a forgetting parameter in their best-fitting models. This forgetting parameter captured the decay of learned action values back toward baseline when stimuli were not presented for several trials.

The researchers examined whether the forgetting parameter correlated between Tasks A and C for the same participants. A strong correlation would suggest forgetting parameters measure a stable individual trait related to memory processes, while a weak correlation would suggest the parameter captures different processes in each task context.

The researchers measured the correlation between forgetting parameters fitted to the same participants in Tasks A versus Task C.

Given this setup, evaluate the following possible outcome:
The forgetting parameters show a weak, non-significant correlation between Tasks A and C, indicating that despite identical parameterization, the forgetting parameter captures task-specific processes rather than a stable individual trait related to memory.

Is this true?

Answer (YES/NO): YES